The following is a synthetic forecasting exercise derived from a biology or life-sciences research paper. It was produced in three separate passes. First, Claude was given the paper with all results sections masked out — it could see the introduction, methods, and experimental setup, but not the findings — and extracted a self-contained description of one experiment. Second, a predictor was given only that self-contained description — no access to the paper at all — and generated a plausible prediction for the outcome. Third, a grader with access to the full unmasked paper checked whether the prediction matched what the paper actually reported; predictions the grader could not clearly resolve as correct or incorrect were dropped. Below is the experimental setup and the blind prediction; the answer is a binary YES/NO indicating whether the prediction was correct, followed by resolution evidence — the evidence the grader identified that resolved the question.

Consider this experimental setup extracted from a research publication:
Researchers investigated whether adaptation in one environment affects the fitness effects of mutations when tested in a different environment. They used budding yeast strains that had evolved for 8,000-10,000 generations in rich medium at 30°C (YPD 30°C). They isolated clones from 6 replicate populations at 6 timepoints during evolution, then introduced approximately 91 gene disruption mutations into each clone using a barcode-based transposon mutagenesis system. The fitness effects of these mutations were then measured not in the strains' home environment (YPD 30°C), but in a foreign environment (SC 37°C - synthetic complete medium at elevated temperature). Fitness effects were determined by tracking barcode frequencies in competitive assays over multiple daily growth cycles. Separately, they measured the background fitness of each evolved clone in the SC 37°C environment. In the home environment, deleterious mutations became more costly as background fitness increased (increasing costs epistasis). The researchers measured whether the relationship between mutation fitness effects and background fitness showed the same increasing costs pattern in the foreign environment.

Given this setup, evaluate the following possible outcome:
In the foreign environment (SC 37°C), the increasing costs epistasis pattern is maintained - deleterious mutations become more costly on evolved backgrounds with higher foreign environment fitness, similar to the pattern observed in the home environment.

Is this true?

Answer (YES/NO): NO